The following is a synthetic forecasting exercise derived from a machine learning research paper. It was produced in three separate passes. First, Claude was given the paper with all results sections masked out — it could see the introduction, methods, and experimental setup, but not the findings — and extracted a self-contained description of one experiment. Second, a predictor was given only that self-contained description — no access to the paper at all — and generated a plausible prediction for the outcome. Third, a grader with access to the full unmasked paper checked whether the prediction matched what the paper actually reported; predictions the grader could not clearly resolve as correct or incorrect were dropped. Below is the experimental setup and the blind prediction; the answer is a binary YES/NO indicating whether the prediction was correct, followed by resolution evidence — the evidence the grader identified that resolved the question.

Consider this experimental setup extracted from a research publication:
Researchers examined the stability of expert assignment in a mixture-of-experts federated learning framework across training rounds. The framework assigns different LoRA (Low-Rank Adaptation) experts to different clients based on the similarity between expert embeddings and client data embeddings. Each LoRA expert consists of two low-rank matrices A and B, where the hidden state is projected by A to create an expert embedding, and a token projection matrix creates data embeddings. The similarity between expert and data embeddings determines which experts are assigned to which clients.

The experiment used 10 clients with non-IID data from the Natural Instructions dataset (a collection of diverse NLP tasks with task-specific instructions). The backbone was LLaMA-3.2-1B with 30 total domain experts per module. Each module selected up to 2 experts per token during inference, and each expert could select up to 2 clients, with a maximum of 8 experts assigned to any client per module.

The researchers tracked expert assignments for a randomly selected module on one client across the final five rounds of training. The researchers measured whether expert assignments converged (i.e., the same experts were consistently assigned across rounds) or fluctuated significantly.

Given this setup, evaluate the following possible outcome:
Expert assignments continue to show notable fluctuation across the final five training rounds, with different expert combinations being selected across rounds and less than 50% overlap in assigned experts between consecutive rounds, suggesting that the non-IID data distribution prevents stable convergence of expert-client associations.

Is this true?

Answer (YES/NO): NO